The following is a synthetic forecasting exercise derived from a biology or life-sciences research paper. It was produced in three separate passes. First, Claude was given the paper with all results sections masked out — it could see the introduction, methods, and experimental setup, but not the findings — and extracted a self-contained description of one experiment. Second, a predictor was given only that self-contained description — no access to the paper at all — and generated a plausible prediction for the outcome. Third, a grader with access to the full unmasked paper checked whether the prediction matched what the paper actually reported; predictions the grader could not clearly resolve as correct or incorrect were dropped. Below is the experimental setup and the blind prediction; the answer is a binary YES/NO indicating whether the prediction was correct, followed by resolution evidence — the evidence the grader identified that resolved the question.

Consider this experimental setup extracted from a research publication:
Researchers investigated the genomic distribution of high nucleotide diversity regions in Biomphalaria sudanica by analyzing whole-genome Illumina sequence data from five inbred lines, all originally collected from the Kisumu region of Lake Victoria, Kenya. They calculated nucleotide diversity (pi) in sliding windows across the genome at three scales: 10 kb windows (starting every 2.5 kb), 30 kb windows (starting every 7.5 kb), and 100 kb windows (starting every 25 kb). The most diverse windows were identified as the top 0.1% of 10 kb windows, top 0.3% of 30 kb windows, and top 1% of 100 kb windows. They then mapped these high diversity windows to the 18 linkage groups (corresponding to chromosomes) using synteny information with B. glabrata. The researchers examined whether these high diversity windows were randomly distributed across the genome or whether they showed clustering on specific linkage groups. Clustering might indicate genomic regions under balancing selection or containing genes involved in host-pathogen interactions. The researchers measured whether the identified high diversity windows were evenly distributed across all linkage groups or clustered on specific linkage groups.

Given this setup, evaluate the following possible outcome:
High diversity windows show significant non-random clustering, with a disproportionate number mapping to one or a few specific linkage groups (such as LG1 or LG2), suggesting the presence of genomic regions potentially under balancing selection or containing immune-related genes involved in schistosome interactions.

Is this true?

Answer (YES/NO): NO